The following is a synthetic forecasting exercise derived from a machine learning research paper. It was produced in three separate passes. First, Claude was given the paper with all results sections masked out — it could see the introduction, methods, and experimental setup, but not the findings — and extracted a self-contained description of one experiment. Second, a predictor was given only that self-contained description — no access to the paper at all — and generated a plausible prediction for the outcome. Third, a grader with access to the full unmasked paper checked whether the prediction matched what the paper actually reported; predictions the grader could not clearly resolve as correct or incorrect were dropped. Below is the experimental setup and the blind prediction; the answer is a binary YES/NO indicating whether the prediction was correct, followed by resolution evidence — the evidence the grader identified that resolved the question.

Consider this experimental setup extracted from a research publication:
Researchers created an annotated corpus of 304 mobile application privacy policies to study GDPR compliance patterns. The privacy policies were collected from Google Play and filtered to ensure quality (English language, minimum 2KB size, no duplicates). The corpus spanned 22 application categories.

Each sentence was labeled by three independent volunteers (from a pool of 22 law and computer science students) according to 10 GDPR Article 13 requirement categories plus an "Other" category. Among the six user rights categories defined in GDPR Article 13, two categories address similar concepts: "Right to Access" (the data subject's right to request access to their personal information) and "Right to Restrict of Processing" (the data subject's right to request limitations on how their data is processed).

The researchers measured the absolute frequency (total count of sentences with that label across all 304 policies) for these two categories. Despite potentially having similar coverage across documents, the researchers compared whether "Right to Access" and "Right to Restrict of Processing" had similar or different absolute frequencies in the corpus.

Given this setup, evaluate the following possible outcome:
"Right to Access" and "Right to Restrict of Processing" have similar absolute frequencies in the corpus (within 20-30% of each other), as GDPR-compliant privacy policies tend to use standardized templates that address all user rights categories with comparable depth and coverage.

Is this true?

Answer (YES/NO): YES